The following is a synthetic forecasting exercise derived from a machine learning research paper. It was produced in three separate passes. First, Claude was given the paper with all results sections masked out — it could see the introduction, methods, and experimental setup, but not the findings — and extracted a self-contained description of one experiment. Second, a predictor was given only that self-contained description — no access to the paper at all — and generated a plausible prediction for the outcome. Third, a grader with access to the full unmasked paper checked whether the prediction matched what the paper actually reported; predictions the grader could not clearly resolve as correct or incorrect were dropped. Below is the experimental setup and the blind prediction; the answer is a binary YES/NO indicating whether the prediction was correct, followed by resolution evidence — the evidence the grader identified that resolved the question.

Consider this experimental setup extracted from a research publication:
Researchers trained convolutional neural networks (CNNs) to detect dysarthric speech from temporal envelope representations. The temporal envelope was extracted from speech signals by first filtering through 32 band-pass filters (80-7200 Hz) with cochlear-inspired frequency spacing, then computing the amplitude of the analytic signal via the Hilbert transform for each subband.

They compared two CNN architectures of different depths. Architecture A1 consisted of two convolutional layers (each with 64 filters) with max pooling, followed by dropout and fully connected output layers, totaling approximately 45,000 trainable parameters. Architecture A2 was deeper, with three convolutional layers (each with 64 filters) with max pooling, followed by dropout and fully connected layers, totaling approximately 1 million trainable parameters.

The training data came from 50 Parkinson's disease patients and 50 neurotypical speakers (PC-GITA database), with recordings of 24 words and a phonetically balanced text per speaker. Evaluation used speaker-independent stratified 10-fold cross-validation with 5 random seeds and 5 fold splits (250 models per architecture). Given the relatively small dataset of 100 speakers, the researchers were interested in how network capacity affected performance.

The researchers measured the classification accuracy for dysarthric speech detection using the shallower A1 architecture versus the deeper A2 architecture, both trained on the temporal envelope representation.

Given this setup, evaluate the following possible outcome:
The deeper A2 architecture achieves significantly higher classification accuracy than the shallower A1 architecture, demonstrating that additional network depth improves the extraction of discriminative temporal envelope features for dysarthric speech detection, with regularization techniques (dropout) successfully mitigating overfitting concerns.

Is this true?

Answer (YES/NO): NO